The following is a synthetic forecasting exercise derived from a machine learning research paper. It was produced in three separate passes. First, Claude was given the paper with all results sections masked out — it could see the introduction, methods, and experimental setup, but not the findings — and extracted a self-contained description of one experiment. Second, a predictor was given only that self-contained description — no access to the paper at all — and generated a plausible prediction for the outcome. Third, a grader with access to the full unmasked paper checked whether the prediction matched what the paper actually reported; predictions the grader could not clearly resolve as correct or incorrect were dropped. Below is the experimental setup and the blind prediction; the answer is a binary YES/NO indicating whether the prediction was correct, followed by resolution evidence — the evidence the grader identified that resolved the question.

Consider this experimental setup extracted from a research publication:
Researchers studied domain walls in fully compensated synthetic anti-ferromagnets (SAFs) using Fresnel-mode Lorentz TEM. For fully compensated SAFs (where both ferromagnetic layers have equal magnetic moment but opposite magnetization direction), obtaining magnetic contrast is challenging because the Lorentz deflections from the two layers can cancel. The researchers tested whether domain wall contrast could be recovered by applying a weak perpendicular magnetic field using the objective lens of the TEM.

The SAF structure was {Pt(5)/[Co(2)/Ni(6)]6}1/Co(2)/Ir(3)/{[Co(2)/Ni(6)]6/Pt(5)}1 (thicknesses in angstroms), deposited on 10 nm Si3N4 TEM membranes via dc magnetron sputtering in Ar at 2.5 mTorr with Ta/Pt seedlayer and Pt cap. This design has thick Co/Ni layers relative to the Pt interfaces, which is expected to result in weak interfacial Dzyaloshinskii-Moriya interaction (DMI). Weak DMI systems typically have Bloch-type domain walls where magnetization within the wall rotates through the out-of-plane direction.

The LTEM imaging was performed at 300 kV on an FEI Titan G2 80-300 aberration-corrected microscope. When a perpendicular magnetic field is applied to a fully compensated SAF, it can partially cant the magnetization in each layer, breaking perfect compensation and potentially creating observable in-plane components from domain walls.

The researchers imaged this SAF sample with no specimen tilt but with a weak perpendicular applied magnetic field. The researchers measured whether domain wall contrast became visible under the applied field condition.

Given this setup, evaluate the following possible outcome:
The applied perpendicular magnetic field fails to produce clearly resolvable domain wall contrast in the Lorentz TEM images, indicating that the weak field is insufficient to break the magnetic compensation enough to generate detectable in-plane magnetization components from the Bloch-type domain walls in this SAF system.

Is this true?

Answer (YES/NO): NO